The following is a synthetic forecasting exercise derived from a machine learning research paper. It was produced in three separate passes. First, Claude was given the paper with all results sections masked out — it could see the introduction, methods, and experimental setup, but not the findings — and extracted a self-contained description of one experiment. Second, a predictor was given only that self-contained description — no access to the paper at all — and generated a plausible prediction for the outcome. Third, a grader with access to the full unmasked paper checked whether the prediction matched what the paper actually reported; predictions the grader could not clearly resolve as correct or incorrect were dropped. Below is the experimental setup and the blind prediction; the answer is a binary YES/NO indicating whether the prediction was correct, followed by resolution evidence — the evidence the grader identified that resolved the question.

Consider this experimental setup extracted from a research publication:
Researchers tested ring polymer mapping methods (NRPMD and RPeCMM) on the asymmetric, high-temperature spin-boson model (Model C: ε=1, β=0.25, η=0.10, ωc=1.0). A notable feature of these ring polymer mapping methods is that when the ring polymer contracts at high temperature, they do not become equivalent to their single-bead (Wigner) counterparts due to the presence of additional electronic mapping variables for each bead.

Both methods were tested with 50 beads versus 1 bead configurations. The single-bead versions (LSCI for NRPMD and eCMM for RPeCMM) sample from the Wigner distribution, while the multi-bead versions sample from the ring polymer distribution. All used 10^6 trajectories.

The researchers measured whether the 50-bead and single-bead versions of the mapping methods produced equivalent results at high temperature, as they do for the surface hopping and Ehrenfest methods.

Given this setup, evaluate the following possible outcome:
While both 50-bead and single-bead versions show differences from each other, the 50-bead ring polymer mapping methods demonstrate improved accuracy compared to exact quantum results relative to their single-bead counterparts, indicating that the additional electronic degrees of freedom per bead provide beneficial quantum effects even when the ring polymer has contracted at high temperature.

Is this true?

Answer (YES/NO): NO